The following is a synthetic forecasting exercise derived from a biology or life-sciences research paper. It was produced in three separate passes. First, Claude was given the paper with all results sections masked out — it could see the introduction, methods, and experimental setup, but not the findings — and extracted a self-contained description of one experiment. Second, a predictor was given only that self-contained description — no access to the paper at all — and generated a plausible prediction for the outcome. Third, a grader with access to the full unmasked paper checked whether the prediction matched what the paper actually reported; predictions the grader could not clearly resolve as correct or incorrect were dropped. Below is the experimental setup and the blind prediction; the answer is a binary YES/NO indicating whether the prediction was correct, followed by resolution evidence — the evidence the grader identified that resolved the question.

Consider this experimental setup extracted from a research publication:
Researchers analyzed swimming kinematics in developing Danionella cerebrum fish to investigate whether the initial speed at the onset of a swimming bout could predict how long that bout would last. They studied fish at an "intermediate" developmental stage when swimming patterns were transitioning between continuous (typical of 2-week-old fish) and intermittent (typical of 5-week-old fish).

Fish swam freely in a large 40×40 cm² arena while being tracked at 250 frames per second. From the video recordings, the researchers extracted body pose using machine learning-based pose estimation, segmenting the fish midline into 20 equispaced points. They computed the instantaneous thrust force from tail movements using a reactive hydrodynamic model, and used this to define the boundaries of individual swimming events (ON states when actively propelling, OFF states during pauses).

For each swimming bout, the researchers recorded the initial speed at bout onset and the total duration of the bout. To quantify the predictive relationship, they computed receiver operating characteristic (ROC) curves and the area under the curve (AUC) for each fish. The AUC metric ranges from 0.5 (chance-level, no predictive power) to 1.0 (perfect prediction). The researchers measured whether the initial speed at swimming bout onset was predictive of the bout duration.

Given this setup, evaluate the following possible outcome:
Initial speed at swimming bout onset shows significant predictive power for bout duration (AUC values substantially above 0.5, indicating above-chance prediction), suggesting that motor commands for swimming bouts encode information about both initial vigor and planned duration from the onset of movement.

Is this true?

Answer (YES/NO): YES